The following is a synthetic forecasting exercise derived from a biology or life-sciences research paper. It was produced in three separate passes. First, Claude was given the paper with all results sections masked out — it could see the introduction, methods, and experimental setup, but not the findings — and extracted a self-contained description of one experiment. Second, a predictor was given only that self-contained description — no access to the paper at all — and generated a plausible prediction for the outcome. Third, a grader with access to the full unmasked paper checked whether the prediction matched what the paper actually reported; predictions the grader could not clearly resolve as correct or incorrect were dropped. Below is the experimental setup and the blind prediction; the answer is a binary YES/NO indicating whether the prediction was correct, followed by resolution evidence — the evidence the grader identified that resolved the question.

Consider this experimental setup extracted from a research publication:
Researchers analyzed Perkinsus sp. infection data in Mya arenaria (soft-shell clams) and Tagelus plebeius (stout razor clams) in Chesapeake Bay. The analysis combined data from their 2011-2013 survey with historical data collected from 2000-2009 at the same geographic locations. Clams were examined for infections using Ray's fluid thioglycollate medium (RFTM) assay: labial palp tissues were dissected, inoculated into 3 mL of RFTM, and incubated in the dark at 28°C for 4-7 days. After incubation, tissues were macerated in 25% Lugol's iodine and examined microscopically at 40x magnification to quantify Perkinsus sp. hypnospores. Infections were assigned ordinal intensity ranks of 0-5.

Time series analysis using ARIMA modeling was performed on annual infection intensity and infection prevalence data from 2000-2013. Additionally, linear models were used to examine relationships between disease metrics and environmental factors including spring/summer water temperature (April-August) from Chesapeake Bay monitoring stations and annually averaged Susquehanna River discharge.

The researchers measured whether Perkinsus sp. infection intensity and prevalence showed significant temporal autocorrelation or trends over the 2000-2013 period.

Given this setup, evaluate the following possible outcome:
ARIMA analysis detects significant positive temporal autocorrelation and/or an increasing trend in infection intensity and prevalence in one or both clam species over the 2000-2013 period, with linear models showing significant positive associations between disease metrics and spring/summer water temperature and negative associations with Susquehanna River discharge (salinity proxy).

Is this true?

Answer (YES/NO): NO